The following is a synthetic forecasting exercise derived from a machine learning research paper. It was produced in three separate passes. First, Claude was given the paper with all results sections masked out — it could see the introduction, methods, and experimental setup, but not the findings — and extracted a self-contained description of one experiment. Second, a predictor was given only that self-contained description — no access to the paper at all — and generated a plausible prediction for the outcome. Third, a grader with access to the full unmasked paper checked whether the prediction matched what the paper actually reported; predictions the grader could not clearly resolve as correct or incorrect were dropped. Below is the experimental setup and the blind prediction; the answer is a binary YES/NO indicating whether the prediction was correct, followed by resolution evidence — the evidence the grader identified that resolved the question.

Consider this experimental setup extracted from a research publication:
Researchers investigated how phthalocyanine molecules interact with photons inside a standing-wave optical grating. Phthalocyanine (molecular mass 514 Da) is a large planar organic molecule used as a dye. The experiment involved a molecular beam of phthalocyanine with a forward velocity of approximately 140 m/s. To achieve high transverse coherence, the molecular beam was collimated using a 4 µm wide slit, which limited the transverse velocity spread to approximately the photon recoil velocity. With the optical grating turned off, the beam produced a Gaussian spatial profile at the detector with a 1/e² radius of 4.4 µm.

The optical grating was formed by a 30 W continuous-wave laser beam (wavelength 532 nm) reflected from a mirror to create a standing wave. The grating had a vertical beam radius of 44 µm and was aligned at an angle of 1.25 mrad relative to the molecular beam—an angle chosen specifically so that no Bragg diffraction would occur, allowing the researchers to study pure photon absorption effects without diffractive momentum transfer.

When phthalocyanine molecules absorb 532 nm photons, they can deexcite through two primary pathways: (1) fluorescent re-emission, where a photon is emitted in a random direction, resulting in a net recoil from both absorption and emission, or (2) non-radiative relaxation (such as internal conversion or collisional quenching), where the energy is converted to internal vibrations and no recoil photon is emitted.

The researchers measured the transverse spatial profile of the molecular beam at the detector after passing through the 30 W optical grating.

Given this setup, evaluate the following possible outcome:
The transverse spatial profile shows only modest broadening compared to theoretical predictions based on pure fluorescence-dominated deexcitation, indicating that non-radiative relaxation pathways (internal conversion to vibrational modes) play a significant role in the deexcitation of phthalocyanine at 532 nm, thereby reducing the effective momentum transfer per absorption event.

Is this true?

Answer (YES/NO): YES